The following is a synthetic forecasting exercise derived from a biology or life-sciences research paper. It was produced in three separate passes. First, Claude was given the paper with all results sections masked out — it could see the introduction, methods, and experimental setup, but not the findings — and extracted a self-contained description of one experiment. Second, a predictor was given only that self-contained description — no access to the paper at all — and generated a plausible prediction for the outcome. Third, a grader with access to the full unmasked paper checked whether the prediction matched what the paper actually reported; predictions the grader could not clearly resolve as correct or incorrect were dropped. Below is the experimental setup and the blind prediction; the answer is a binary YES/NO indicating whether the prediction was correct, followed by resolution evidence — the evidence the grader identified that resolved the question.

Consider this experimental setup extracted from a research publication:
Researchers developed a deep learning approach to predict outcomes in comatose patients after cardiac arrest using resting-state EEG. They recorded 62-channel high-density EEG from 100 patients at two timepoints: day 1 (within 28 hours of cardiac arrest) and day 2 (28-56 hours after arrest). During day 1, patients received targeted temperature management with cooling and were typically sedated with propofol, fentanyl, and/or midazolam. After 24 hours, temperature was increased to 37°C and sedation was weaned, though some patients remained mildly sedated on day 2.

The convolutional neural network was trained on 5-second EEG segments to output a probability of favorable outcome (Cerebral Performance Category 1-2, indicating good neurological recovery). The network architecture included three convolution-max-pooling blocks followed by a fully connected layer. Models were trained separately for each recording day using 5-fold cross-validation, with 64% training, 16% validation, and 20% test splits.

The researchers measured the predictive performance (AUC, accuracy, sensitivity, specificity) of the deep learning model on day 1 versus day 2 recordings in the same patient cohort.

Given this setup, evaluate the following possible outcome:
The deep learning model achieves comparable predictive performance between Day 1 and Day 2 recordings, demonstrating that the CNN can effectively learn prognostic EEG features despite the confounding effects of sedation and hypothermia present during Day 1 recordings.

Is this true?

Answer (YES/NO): NO